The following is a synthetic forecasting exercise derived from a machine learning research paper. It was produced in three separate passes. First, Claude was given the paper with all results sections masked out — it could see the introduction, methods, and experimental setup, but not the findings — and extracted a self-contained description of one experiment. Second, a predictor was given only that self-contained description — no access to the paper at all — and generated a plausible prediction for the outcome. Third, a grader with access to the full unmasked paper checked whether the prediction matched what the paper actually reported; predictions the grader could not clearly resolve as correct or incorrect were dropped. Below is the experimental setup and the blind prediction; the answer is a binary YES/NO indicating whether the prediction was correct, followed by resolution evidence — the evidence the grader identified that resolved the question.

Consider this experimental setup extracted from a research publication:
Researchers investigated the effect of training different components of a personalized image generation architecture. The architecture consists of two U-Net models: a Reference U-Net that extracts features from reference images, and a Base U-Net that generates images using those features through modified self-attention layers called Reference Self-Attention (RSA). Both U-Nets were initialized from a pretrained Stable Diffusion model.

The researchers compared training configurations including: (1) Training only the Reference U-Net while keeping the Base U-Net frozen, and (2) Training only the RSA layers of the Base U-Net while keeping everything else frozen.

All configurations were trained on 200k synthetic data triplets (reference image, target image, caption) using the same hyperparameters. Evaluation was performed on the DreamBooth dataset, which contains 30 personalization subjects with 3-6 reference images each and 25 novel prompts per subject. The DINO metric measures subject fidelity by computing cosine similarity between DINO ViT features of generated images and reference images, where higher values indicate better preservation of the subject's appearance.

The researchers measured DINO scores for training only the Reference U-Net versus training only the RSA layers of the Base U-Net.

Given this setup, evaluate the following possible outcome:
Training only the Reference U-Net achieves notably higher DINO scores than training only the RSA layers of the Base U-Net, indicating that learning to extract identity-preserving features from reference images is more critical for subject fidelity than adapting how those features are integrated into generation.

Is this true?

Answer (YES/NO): NO